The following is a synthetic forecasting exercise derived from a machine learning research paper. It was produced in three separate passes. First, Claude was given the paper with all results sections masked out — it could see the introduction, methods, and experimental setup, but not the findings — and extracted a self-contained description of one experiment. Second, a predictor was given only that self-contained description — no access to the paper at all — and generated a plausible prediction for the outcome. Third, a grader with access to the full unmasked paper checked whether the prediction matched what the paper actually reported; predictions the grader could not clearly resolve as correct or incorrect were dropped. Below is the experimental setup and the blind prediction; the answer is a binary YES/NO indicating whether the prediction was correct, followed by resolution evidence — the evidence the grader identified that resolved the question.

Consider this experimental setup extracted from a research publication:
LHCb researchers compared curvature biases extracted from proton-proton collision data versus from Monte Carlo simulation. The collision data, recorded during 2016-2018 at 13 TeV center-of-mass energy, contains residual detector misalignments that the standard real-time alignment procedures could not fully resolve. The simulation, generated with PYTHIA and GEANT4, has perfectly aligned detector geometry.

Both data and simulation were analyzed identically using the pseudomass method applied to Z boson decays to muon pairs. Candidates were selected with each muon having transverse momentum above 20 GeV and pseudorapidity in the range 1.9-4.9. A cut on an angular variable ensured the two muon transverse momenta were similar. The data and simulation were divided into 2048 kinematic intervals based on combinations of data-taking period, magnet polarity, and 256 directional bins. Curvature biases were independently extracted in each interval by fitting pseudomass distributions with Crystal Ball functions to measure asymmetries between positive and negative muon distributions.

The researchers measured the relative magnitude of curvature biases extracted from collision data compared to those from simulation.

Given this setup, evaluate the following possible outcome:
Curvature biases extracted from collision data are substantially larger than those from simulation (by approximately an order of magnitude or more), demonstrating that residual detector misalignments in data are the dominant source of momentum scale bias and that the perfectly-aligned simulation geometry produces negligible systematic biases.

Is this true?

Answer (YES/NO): YES